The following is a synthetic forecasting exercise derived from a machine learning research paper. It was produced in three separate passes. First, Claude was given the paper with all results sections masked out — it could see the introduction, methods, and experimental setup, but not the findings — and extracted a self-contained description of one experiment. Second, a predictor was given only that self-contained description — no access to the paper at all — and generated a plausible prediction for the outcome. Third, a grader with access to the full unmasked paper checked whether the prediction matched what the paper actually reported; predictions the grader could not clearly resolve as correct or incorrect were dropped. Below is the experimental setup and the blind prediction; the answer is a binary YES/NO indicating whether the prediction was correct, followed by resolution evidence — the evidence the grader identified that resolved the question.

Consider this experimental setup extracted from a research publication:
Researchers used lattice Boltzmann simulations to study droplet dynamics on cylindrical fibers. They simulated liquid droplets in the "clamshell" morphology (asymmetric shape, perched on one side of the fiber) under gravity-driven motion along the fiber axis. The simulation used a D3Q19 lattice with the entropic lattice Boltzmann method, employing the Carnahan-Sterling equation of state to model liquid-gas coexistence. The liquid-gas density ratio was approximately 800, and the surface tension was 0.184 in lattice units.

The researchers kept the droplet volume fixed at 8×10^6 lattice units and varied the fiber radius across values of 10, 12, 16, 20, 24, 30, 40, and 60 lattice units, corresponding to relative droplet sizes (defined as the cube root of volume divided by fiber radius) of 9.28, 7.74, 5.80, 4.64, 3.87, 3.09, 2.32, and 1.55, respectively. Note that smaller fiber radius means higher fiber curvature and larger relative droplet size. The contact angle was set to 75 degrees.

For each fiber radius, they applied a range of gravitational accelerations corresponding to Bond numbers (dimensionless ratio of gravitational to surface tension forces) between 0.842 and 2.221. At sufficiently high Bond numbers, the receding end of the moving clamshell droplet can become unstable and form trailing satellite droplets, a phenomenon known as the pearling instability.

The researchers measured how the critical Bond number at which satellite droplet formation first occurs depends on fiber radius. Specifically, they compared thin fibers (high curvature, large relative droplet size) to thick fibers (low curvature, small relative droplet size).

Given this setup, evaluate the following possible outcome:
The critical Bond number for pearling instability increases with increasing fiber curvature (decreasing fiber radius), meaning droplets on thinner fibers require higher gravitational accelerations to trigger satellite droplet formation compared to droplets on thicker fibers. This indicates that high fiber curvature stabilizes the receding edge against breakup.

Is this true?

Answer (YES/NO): NO